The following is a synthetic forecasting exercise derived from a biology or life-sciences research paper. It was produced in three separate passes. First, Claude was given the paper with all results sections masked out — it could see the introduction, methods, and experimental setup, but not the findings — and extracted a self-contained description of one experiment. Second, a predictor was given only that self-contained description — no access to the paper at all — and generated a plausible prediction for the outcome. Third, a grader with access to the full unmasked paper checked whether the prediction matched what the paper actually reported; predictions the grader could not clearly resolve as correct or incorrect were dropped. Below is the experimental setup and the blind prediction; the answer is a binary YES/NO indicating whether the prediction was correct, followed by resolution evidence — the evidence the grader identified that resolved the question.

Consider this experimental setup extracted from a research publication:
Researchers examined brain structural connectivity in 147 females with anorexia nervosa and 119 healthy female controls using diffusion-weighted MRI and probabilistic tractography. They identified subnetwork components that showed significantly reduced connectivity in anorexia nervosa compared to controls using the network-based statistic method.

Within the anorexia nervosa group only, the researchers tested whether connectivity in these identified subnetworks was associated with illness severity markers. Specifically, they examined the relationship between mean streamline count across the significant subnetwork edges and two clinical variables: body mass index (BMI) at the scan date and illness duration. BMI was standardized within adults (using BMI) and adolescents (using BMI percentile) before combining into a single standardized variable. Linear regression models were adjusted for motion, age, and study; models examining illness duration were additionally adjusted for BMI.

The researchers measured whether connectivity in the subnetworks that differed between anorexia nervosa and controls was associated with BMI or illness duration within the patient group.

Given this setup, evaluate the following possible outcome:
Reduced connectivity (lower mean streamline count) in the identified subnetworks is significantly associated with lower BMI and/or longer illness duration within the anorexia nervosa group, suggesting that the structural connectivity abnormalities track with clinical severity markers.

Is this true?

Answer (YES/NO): YES